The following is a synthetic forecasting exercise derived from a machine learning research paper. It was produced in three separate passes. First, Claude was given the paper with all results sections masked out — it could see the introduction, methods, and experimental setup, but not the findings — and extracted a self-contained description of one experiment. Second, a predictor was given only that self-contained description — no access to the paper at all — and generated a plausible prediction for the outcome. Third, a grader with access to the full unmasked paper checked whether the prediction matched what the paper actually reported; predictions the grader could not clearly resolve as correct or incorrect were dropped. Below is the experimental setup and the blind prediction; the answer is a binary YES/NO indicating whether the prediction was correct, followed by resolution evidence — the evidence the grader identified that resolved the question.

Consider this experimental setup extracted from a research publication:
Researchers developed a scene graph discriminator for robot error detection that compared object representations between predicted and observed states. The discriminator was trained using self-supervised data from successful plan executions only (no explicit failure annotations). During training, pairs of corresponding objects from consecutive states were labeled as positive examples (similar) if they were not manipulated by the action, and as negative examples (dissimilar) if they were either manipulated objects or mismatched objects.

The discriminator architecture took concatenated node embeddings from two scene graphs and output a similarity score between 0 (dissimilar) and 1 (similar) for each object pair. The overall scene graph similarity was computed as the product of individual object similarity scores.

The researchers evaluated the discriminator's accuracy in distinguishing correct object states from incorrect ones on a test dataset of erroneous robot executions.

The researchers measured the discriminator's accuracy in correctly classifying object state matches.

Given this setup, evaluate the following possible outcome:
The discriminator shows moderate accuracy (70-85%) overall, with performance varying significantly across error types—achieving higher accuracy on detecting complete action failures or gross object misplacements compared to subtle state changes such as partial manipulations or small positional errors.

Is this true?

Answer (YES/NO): NO